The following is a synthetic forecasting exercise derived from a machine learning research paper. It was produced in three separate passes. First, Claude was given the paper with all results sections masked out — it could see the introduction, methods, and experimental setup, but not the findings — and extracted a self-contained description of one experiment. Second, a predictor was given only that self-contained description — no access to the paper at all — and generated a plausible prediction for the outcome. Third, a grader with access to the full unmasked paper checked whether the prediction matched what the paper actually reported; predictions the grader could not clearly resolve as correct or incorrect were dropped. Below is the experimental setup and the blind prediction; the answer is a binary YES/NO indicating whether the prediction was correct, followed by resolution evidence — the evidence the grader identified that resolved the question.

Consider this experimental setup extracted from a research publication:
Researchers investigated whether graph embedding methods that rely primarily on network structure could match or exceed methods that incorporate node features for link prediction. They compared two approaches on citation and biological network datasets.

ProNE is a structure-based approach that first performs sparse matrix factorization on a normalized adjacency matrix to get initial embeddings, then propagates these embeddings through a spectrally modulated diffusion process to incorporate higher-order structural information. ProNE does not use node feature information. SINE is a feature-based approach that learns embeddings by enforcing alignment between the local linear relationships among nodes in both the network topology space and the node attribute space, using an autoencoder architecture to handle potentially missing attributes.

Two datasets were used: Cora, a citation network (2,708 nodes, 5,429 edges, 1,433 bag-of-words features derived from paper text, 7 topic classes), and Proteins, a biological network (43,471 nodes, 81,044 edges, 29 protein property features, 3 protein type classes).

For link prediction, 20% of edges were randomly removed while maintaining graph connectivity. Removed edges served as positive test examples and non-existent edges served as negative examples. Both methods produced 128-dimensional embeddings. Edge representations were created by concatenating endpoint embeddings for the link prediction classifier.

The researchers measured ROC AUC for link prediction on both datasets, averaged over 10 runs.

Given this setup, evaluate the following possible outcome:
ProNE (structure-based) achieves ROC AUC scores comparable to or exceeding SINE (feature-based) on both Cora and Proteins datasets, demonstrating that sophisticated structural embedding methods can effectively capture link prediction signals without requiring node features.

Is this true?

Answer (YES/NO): YES